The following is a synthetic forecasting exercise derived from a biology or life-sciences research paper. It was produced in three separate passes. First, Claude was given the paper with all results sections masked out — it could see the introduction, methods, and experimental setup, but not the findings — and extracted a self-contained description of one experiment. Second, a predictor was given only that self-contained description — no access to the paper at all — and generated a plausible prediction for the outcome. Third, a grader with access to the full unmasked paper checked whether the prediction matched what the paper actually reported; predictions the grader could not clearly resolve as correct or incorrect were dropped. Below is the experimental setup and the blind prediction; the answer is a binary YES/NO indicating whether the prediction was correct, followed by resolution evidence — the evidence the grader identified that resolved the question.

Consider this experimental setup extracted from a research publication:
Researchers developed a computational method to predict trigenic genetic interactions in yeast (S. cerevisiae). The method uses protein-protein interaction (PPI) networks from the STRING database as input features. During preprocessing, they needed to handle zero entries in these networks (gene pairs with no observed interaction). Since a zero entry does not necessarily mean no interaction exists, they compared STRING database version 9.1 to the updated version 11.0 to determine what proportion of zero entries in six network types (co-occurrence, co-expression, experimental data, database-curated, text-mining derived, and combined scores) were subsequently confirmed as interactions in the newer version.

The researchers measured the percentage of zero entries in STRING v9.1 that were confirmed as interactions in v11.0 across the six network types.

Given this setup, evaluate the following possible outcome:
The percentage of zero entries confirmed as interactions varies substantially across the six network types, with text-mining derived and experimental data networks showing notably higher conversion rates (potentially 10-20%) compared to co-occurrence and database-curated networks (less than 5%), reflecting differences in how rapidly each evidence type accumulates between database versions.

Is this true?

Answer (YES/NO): NO